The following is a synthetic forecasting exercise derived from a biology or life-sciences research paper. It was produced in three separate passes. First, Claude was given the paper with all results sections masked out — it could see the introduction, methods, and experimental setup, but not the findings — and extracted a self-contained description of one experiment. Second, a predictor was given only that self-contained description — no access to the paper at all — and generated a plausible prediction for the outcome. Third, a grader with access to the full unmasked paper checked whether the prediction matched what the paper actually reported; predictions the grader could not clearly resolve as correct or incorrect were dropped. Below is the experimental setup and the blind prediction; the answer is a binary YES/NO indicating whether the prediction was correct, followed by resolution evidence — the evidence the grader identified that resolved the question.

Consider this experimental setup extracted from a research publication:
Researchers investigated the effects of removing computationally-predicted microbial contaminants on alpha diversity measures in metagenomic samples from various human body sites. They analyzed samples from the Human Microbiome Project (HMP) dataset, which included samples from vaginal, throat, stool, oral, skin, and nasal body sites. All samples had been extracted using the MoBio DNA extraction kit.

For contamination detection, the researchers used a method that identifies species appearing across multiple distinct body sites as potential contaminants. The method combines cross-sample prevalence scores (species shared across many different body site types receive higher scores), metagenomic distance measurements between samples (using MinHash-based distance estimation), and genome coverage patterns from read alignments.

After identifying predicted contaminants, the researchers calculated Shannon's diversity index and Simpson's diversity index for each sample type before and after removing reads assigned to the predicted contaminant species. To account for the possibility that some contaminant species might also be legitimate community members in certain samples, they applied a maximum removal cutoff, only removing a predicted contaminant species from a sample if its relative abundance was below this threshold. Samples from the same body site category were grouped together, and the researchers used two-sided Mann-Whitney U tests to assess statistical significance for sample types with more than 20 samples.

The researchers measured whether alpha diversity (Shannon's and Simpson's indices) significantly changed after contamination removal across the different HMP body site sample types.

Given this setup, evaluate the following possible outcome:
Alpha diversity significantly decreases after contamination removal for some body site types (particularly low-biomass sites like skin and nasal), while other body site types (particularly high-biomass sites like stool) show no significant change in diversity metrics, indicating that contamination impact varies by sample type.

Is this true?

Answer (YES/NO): NO